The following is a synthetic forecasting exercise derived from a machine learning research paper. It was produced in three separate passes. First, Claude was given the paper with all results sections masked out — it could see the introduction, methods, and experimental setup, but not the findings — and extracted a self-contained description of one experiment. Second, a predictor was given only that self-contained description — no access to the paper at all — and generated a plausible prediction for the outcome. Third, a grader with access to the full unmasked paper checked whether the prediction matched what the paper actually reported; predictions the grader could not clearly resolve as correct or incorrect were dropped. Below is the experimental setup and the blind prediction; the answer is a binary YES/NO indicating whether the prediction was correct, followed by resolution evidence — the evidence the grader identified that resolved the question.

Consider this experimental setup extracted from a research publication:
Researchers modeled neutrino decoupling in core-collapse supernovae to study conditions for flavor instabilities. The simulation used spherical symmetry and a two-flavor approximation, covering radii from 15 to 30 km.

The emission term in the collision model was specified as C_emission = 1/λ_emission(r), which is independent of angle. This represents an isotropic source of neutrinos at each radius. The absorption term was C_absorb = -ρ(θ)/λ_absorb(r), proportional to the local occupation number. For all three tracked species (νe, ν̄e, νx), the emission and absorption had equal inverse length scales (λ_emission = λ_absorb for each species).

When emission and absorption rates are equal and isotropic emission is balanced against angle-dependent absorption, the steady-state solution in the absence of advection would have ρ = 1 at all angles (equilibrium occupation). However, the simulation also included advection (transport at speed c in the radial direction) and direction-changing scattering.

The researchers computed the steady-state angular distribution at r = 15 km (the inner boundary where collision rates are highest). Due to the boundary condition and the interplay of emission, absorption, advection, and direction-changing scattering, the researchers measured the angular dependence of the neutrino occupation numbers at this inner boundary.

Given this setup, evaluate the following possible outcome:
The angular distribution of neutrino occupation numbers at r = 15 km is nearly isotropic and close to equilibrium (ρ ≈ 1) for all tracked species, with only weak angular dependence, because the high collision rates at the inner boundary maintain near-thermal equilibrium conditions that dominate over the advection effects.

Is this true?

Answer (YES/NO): YES